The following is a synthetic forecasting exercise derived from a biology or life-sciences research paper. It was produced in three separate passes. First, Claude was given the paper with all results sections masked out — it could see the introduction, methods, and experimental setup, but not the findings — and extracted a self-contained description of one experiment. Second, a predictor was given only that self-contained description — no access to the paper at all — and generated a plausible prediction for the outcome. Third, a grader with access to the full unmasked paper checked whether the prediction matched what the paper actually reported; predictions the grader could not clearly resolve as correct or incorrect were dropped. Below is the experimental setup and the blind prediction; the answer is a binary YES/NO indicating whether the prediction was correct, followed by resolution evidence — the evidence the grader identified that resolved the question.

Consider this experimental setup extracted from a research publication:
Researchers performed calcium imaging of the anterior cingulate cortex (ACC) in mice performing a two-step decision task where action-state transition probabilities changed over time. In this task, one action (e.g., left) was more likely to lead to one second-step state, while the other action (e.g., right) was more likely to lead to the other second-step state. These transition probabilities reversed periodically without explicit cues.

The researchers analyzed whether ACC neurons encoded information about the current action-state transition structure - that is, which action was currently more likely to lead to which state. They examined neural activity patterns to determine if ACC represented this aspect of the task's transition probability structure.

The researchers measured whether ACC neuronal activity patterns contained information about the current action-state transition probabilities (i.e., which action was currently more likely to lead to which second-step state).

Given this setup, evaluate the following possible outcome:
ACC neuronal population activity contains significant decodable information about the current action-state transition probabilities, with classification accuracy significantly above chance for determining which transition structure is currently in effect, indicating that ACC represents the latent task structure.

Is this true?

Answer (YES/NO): YES